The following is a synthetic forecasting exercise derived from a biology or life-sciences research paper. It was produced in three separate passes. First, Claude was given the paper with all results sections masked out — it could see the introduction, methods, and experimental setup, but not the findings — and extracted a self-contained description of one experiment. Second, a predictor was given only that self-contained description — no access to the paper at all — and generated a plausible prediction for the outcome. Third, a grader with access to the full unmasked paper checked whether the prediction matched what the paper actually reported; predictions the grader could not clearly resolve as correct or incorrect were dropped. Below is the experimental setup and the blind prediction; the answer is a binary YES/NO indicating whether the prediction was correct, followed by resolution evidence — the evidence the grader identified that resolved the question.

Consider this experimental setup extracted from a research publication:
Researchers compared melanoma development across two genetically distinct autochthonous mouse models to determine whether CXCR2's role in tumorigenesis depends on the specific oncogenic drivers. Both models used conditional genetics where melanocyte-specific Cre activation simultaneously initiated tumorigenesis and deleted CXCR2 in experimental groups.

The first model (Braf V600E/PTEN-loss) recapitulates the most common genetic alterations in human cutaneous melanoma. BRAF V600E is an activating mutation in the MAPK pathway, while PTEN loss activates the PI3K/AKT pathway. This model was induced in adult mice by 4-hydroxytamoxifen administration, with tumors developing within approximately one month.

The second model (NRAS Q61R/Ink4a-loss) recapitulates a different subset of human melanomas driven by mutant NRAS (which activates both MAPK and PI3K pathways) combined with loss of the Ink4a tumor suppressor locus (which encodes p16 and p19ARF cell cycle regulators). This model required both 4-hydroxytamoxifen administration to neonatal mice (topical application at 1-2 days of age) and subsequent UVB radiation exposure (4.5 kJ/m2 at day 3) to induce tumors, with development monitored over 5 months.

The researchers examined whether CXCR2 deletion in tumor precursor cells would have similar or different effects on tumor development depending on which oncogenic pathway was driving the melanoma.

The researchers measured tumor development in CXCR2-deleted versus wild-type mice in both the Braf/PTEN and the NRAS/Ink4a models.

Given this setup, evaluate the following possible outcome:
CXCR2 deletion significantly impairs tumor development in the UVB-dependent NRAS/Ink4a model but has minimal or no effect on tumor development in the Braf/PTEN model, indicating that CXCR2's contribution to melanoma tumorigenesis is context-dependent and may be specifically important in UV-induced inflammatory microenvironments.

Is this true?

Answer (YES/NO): NO